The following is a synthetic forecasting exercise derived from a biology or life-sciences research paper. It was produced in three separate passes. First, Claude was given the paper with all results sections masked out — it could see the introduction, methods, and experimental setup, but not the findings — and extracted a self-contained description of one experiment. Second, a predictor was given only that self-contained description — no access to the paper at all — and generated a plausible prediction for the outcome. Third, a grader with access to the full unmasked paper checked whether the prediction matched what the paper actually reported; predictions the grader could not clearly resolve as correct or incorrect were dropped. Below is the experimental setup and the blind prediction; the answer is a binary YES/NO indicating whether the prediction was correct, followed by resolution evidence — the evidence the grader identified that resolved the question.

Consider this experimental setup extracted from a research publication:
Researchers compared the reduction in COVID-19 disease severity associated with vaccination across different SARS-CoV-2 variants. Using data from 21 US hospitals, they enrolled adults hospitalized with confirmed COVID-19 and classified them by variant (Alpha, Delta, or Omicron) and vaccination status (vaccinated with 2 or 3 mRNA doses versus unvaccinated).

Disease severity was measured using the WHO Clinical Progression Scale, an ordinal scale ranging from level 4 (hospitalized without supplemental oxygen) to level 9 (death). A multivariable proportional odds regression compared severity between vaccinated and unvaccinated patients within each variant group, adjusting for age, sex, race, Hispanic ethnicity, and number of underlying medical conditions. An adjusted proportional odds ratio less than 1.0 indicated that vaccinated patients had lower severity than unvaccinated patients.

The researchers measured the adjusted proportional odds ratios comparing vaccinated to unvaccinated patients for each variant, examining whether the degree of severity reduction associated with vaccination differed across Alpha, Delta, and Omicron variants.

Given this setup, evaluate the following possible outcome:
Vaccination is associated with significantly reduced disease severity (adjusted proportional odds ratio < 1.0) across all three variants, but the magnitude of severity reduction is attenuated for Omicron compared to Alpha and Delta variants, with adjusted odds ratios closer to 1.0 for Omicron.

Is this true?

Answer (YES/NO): YES